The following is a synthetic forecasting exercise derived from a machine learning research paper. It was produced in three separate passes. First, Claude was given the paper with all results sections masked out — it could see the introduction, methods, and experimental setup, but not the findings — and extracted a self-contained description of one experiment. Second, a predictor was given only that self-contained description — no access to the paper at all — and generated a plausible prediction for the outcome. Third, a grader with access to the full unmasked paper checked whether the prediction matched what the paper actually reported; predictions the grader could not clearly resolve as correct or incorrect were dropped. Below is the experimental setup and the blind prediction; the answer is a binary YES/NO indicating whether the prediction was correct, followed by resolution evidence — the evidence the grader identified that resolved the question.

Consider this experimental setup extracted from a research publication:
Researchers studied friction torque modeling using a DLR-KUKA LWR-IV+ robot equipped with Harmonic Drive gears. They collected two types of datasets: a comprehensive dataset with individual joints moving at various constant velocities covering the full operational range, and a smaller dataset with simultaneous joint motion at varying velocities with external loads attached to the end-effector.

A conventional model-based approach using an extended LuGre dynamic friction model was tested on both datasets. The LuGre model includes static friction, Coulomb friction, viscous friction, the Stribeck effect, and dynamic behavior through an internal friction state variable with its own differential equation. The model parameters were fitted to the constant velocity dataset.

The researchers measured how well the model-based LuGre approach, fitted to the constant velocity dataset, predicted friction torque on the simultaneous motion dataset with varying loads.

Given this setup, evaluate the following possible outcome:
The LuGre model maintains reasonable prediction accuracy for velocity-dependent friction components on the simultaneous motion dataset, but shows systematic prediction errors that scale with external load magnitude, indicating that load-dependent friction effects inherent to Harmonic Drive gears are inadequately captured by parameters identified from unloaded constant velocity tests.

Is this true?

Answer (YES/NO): NO